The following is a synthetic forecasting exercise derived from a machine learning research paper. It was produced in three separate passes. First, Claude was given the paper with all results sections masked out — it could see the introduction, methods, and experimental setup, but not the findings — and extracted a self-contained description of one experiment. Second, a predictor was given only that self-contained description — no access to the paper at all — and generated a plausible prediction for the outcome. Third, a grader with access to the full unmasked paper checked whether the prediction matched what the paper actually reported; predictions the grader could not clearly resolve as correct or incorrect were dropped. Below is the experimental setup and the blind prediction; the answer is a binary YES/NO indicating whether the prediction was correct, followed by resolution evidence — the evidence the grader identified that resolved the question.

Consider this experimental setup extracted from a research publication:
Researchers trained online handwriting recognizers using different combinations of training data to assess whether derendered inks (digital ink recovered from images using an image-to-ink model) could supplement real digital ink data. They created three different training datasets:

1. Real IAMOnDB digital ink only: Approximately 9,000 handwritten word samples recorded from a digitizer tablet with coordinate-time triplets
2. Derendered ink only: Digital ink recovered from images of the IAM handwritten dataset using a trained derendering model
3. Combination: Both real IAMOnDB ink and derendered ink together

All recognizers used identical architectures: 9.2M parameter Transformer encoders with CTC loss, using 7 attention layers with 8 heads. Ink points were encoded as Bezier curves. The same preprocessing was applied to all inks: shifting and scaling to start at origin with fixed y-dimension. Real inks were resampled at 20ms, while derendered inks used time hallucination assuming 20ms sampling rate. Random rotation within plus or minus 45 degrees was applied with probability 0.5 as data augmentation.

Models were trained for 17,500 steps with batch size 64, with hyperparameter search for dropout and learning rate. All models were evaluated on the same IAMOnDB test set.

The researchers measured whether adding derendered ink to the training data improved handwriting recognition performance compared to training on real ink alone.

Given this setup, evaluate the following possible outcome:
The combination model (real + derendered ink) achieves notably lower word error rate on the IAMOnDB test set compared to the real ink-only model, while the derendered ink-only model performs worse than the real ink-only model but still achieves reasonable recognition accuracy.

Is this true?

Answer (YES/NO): YES